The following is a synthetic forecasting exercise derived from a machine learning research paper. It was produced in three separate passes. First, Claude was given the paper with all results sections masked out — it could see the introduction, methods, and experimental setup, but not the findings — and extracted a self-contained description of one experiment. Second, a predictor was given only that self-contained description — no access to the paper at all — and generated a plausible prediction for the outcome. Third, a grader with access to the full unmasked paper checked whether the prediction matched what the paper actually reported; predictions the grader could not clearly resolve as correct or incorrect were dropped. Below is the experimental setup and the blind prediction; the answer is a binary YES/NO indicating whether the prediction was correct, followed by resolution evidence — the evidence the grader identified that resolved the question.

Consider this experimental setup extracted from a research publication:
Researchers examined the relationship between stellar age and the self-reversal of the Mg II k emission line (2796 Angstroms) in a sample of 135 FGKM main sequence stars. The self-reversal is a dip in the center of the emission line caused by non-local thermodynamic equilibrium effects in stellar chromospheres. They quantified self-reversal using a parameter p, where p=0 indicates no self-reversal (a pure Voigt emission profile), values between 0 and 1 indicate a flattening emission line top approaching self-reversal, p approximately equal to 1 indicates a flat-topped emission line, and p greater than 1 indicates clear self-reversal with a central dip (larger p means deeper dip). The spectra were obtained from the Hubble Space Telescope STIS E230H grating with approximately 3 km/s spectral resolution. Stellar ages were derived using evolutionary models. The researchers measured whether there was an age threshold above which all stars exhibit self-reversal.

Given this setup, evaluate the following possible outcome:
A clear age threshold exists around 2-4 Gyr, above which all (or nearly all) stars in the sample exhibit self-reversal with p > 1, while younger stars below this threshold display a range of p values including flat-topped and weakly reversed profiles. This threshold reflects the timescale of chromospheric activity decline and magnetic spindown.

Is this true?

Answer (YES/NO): YES